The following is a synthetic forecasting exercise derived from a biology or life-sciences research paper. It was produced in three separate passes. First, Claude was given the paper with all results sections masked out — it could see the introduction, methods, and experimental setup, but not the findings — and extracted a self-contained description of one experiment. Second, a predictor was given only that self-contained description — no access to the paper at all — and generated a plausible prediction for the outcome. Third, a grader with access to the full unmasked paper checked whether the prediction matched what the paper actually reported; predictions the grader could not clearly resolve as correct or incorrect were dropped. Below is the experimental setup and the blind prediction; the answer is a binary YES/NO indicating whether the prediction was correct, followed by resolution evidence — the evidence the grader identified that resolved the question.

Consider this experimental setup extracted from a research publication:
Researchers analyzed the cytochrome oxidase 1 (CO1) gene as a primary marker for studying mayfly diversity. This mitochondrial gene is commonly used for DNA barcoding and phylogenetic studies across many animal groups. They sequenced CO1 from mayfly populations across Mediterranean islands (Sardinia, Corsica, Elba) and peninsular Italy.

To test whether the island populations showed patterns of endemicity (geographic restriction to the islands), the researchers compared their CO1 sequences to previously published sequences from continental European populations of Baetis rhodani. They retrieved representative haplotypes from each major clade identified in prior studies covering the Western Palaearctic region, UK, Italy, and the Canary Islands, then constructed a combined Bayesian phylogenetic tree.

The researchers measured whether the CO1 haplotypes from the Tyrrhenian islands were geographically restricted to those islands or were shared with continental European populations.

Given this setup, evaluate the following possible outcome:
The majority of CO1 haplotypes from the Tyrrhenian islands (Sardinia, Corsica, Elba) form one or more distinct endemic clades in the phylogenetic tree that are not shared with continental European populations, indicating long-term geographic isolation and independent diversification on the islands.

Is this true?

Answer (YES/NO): YES